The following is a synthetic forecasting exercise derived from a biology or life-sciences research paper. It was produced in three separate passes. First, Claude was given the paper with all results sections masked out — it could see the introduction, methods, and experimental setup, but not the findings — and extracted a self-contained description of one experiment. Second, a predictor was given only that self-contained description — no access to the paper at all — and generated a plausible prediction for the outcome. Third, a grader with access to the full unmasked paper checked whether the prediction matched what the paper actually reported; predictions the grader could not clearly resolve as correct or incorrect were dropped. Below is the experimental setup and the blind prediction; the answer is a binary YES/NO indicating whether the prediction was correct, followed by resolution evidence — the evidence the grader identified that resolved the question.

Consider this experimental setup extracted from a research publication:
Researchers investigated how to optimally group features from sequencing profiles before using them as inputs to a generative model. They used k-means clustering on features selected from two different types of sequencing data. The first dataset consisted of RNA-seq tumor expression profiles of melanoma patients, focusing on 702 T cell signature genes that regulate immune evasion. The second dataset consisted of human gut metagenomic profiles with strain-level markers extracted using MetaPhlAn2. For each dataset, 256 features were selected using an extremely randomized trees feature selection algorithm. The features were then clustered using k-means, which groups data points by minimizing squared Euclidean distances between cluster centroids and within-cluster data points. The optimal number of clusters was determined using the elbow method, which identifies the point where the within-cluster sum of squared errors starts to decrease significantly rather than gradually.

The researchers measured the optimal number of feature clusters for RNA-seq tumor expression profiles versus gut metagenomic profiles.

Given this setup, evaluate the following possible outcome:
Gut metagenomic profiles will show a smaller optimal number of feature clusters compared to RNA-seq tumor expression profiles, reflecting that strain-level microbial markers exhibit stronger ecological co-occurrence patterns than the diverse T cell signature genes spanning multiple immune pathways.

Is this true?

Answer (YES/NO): NO